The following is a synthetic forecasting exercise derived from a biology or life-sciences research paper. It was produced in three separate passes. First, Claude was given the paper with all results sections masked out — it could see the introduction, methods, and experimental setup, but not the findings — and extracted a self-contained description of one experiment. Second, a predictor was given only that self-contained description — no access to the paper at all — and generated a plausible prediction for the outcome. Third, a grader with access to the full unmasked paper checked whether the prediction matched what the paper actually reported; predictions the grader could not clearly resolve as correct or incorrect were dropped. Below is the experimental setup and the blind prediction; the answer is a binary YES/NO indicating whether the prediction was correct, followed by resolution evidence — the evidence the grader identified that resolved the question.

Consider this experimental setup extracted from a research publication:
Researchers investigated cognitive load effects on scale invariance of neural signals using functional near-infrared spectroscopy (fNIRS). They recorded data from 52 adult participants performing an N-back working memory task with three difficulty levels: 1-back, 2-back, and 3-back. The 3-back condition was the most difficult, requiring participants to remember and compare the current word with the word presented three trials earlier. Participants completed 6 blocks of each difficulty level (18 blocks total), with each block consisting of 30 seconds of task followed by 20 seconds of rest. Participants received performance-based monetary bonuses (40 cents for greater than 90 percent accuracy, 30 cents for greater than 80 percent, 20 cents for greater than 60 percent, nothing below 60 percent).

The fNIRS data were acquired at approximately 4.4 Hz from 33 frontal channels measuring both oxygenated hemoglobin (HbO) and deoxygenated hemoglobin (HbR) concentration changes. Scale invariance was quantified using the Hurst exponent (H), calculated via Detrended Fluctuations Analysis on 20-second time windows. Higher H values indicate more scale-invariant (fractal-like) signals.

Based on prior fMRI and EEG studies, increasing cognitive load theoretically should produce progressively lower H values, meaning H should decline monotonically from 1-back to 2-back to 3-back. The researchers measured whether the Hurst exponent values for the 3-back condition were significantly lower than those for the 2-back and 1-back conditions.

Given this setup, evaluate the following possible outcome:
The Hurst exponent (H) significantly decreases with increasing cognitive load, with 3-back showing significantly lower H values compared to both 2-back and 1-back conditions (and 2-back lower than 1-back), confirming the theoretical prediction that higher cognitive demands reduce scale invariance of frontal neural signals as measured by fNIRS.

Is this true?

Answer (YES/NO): NO